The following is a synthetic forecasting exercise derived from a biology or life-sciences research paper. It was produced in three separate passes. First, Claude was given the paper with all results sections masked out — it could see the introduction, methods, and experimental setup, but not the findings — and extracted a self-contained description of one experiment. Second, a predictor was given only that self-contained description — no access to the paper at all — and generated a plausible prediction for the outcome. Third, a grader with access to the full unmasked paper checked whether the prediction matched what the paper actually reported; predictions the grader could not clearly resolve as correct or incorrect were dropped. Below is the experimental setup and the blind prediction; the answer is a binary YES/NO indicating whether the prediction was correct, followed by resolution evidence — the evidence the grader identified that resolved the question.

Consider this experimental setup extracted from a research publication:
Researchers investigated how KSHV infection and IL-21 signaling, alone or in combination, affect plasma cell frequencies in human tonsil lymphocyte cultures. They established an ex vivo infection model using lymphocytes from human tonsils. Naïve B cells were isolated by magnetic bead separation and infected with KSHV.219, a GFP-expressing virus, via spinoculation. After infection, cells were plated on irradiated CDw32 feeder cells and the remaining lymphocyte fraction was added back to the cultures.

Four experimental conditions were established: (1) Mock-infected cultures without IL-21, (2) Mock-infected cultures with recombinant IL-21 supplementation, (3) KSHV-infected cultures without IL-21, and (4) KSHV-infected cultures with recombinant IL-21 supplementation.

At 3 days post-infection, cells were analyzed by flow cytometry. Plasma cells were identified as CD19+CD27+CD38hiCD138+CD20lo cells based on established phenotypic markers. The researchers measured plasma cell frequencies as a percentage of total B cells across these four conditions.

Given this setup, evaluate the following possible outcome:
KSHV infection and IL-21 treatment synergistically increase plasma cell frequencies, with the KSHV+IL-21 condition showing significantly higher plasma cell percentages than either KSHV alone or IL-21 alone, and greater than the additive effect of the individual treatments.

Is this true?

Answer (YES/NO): YES